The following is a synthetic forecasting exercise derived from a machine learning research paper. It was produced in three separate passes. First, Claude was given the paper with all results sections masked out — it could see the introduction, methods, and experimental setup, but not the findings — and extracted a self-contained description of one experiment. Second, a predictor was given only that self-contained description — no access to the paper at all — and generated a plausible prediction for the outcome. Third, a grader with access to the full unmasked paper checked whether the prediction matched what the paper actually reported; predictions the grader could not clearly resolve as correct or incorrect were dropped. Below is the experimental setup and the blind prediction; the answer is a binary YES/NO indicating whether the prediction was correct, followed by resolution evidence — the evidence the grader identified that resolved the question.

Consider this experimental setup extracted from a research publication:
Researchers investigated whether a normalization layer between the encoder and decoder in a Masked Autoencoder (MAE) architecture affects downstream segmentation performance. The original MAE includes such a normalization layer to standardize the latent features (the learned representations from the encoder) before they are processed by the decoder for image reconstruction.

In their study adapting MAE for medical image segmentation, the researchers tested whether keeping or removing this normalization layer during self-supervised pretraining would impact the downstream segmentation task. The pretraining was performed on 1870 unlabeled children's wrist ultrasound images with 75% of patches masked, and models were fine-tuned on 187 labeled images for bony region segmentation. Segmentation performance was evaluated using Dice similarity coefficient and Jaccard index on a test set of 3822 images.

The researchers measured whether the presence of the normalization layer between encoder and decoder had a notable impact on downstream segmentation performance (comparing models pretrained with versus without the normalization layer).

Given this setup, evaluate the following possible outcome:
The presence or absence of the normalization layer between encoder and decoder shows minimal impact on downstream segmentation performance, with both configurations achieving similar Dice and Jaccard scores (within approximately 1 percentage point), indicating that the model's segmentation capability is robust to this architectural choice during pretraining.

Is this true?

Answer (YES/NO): YES